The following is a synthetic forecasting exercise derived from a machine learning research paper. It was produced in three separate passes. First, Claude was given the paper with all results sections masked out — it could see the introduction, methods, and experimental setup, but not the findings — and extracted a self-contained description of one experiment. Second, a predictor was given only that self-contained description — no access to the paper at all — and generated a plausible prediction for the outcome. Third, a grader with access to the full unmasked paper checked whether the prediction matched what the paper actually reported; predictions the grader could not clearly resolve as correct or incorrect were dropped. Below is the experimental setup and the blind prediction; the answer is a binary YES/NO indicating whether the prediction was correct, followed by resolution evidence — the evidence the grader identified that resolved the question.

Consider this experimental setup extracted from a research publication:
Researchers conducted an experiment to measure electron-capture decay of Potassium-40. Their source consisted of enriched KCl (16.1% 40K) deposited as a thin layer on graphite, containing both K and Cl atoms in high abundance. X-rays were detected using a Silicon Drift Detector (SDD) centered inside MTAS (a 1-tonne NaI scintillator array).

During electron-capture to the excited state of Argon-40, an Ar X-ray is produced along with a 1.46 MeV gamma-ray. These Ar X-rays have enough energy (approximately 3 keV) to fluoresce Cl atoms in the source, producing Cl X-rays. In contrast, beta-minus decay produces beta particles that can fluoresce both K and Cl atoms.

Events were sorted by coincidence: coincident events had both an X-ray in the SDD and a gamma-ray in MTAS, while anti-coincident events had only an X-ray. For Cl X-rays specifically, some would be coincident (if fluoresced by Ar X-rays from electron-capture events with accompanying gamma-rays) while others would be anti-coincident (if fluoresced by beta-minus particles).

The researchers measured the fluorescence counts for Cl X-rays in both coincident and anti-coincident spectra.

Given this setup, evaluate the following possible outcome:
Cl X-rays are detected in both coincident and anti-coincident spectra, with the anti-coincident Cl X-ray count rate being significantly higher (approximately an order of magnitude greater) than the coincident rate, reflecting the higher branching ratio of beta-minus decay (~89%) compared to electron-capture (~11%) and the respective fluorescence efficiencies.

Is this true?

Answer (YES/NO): NO